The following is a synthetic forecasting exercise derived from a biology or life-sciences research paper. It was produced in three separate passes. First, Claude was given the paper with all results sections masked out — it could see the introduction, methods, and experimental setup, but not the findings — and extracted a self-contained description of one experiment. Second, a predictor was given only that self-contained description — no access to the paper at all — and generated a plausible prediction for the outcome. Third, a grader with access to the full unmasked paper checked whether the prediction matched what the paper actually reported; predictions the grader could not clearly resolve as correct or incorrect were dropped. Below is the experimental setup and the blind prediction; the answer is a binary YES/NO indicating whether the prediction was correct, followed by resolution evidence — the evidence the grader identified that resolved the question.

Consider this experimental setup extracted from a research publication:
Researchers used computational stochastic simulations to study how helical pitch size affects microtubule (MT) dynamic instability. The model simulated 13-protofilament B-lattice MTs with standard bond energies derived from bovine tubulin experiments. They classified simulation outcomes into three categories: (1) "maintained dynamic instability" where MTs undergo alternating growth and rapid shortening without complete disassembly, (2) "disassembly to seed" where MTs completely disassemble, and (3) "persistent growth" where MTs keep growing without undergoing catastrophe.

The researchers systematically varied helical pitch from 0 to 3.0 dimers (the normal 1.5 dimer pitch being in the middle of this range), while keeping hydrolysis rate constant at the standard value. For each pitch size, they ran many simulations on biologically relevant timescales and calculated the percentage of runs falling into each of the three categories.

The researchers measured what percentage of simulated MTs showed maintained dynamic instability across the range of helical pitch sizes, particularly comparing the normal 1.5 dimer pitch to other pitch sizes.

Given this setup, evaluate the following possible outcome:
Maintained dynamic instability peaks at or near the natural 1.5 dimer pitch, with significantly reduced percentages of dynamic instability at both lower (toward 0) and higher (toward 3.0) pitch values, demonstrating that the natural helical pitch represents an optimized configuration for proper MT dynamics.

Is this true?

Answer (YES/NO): YES